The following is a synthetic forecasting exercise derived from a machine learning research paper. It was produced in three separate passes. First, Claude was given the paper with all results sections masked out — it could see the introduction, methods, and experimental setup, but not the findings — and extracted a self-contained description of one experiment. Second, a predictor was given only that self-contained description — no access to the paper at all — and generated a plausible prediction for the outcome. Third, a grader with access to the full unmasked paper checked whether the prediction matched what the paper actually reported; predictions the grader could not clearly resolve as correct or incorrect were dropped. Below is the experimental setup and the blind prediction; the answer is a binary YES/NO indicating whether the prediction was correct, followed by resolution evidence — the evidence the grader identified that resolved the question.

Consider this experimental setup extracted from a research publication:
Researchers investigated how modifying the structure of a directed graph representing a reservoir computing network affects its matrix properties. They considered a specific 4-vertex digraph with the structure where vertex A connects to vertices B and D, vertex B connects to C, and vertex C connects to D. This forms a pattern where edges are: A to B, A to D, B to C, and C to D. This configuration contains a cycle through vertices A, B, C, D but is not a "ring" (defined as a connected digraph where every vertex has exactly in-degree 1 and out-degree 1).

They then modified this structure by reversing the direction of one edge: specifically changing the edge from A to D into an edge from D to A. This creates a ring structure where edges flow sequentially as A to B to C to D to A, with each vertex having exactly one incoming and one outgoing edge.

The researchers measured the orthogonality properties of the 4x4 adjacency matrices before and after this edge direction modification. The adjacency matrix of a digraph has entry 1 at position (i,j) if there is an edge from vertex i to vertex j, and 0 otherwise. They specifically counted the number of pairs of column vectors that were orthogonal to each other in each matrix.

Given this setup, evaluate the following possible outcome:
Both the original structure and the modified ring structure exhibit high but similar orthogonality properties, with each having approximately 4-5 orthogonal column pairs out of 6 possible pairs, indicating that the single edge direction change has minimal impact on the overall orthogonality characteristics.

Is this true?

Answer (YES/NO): NO